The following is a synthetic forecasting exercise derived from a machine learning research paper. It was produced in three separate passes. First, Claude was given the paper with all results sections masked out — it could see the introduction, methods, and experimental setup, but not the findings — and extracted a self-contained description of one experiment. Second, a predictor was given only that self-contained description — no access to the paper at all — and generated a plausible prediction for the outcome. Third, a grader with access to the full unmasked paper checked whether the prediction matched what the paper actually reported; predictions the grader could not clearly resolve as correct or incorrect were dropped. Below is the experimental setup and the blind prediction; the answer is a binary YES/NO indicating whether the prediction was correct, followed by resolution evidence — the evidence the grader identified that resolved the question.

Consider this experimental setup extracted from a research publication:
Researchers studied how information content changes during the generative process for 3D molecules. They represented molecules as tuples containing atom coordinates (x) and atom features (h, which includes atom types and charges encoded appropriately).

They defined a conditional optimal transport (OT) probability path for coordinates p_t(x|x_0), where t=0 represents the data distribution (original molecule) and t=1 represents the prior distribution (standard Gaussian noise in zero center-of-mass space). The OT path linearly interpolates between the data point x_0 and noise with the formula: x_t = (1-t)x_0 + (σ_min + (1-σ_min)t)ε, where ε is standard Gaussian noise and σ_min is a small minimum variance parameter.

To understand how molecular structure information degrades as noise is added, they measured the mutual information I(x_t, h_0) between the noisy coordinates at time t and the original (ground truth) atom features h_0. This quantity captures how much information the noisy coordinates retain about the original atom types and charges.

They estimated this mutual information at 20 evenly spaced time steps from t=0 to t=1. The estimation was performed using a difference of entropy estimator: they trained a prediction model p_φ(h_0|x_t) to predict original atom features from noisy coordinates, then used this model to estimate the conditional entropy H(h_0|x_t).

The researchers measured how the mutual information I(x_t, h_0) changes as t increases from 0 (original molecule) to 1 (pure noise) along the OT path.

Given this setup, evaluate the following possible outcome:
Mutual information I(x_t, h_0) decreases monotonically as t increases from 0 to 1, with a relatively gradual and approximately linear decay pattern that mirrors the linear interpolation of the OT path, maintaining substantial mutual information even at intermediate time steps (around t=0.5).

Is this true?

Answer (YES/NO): NO